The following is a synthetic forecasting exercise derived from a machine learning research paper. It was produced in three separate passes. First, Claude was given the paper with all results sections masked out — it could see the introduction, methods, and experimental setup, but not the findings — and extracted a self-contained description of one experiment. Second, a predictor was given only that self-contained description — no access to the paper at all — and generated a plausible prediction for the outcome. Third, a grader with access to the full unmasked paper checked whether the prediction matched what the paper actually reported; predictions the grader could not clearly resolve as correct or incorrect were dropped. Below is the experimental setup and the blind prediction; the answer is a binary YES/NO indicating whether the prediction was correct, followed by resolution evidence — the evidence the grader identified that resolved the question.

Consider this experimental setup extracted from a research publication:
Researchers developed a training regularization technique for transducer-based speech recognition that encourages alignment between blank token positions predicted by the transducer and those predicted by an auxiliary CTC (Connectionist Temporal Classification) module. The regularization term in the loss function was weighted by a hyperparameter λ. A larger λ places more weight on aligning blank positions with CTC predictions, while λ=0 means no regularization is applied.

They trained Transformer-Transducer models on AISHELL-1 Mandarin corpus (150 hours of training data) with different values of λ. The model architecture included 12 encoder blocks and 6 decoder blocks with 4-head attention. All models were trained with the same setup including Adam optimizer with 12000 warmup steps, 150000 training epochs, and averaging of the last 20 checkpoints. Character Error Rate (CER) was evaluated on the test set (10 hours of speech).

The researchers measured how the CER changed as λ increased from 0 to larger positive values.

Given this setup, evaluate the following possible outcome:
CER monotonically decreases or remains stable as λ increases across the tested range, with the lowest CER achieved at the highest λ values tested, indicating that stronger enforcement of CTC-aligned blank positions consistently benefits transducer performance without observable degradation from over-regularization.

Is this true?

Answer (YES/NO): NO